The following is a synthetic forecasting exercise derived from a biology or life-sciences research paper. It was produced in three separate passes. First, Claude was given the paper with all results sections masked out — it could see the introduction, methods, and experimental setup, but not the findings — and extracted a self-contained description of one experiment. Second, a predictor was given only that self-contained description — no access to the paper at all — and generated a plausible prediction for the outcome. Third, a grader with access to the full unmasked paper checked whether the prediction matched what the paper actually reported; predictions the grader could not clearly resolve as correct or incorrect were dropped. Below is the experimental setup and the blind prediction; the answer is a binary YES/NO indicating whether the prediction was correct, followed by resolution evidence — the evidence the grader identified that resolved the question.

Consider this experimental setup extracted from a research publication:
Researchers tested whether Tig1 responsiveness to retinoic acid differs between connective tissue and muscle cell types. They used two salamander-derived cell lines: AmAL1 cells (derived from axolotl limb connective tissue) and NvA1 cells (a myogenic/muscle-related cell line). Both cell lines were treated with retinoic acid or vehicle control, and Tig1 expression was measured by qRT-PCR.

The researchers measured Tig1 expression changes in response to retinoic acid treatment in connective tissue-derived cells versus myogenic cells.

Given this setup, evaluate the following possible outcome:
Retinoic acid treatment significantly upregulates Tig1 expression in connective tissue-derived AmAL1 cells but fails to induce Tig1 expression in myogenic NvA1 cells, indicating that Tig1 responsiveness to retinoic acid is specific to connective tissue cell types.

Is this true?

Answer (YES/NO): YES